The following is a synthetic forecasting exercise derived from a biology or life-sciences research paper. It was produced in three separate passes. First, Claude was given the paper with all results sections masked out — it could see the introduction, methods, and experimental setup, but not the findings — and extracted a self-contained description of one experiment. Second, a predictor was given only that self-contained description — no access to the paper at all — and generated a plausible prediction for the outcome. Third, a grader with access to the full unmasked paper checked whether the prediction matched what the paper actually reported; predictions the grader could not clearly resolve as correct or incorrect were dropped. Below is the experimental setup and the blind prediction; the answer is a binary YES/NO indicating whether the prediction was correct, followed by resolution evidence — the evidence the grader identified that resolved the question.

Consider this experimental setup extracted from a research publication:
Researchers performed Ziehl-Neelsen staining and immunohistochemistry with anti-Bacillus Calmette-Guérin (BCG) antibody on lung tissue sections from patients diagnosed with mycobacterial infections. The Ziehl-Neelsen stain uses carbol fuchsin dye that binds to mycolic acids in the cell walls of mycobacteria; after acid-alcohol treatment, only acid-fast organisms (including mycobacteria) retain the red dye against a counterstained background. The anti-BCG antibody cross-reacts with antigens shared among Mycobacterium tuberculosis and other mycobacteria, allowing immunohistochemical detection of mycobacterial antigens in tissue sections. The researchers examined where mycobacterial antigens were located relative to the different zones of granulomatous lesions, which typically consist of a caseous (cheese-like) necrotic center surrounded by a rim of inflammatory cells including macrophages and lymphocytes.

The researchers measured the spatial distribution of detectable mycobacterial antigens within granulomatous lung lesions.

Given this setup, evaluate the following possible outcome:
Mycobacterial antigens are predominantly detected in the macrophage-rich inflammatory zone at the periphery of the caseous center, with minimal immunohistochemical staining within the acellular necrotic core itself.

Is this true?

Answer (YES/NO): NO